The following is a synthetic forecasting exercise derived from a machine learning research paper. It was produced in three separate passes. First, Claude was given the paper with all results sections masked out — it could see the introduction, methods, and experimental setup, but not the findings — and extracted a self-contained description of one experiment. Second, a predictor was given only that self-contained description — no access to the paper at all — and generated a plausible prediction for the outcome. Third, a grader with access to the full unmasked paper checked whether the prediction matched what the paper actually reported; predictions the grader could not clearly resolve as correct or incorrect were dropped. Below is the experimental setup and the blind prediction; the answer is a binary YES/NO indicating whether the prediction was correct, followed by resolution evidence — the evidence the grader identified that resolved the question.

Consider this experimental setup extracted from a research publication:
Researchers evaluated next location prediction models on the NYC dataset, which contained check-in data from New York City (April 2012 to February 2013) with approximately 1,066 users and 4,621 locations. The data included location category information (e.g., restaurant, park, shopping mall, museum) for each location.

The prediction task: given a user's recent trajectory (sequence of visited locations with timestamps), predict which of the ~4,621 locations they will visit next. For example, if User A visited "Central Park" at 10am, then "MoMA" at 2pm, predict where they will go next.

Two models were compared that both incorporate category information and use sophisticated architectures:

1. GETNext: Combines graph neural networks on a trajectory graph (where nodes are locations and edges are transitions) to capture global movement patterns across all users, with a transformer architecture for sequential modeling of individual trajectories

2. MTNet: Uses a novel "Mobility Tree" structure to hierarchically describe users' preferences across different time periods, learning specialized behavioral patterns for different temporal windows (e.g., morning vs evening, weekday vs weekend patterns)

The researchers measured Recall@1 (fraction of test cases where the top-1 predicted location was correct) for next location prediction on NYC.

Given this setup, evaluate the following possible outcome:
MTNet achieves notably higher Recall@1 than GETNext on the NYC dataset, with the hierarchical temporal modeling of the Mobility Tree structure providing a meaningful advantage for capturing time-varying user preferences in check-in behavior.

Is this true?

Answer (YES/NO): YES